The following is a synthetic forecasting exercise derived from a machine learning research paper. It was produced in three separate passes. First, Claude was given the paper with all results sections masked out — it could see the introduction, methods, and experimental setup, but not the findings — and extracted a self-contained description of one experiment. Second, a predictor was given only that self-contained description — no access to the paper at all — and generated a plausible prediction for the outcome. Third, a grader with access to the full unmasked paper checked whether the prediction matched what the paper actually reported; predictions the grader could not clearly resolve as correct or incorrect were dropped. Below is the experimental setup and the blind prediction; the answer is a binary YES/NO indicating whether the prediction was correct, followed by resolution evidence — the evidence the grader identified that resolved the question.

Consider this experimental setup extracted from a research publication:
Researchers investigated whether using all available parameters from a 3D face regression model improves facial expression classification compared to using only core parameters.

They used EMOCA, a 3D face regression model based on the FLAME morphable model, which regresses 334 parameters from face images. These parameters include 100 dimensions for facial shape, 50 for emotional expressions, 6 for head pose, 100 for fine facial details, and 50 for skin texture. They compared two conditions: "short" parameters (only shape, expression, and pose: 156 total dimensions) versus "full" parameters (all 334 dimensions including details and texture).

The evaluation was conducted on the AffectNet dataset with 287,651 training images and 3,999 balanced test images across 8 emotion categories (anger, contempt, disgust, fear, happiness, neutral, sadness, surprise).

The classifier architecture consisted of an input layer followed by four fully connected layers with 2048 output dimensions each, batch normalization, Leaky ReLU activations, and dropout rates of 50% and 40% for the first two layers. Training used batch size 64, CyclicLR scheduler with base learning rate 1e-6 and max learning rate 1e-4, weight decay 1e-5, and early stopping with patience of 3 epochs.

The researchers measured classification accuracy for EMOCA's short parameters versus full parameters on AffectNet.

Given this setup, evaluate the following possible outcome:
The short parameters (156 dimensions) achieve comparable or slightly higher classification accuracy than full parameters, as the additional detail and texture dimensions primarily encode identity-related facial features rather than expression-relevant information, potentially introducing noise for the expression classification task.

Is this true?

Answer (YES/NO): YES